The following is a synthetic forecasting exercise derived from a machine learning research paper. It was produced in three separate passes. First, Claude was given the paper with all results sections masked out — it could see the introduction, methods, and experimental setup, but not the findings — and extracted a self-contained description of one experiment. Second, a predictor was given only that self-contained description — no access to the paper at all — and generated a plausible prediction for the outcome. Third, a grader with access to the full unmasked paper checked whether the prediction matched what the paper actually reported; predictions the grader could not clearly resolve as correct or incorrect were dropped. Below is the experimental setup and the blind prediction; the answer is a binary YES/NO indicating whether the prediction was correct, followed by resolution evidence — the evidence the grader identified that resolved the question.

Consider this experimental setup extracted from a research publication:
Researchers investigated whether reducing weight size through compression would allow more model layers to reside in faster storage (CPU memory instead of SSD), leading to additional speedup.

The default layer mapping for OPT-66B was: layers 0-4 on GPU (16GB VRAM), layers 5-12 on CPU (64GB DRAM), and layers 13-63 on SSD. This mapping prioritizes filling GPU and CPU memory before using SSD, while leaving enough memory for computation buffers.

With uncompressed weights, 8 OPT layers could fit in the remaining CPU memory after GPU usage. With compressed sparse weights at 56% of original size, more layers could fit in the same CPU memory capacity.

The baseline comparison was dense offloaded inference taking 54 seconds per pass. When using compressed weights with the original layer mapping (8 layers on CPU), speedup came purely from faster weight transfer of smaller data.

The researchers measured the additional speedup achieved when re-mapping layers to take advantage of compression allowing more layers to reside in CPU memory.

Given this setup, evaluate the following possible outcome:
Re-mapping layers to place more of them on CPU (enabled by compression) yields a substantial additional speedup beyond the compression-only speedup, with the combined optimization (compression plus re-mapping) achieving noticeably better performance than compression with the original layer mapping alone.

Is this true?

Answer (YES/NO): YES